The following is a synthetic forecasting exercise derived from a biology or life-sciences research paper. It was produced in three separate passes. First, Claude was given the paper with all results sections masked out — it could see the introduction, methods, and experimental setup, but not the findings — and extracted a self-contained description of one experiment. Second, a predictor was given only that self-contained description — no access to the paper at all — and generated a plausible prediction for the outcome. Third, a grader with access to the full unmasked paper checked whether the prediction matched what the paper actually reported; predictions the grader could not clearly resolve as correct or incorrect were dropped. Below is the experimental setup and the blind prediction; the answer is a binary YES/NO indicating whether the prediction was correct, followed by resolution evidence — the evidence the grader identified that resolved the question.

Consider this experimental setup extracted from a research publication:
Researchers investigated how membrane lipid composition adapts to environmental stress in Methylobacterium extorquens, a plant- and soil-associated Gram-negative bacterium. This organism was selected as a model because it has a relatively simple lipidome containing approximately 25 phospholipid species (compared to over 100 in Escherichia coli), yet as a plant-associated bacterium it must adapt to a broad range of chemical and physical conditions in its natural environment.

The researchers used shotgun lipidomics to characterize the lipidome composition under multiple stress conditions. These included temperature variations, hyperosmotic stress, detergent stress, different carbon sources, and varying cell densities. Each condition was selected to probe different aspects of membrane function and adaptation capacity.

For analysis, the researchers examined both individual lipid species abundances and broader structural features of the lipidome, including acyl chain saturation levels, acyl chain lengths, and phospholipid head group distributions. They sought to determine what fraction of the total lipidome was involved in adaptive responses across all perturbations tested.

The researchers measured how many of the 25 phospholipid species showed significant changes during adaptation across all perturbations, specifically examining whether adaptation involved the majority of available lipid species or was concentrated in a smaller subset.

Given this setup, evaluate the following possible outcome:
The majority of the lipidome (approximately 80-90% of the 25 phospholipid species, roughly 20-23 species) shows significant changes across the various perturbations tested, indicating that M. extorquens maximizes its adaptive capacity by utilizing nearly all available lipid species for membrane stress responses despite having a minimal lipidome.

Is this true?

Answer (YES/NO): NO